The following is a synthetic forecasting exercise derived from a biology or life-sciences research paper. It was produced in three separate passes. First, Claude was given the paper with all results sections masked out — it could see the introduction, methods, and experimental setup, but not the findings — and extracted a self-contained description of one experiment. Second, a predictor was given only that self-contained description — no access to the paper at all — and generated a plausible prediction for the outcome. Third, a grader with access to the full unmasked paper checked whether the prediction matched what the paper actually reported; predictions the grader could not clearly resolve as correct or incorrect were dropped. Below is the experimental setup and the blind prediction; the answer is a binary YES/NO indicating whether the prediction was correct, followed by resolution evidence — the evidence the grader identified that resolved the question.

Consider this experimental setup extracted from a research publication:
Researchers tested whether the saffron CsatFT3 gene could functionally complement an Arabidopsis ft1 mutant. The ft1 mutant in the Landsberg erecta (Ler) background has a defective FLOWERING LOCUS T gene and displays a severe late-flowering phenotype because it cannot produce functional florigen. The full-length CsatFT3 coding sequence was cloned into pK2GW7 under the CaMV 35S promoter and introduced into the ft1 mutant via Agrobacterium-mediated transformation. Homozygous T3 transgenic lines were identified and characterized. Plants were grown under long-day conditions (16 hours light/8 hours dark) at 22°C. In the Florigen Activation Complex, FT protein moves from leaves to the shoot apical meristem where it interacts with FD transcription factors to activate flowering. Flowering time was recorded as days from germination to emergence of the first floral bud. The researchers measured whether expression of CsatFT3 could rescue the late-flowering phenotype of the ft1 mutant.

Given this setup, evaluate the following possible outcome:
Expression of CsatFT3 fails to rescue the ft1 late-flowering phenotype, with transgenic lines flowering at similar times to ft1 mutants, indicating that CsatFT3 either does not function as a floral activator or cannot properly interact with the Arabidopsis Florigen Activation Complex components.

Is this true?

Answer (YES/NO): NO